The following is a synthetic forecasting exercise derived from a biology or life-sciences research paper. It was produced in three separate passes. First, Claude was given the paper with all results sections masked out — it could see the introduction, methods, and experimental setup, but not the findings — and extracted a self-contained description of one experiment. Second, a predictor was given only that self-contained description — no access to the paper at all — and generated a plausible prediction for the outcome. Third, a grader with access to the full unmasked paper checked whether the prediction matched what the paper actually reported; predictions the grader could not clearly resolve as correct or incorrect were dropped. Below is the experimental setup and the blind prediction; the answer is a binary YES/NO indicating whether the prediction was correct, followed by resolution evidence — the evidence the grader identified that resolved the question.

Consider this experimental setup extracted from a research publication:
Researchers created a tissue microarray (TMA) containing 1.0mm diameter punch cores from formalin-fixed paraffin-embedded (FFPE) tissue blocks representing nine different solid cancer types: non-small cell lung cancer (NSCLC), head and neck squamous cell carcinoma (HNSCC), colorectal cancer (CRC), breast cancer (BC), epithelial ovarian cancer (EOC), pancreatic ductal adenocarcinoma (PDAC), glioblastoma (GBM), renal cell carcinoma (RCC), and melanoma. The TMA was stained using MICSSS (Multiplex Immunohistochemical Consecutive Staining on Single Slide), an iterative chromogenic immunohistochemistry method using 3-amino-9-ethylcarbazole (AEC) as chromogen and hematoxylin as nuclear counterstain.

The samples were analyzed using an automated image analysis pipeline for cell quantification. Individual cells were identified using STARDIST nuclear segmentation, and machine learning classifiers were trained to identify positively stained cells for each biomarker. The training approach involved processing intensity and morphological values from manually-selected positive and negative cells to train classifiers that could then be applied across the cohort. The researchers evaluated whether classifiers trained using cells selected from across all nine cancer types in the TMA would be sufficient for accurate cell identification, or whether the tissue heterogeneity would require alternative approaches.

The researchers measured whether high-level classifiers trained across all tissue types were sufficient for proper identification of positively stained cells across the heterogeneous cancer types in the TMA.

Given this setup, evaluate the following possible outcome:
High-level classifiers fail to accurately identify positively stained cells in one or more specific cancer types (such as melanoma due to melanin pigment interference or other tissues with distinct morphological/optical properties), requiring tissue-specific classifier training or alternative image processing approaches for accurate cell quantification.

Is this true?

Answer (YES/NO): YES